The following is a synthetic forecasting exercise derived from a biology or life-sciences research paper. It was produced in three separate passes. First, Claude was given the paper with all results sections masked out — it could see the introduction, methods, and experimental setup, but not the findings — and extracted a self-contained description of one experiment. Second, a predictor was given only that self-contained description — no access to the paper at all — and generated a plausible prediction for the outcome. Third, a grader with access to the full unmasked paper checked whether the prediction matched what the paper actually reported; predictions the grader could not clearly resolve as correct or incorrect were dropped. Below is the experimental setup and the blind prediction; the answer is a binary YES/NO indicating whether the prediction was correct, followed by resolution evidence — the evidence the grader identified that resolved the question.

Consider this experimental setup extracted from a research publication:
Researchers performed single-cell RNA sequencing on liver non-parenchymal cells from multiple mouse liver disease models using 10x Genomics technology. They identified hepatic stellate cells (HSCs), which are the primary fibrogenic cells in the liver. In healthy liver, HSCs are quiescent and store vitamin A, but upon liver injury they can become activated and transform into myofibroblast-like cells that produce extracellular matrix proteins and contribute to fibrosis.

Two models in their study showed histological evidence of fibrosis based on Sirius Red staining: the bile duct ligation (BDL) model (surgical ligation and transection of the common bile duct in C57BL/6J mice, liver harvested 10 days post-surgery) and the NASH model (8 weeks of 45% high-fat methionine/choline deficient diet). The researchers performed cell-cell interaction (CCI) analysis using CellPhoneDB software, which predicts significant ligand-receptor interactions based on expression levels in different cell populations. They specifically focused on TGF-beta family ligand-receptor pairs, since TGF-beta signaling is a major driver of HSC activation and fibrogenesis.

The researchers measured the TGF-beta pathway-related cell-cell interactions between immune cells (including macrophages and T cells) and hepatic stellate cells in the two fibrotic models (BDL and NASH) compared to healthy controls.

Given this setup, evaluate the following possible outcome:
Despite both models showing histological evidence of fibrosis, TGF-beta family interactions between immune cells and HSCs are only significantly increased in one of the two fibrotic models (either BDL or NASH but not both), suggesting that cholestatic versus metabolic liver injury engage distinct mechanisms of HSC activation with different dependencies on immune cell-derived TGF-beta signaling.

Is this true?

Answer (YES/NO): YES